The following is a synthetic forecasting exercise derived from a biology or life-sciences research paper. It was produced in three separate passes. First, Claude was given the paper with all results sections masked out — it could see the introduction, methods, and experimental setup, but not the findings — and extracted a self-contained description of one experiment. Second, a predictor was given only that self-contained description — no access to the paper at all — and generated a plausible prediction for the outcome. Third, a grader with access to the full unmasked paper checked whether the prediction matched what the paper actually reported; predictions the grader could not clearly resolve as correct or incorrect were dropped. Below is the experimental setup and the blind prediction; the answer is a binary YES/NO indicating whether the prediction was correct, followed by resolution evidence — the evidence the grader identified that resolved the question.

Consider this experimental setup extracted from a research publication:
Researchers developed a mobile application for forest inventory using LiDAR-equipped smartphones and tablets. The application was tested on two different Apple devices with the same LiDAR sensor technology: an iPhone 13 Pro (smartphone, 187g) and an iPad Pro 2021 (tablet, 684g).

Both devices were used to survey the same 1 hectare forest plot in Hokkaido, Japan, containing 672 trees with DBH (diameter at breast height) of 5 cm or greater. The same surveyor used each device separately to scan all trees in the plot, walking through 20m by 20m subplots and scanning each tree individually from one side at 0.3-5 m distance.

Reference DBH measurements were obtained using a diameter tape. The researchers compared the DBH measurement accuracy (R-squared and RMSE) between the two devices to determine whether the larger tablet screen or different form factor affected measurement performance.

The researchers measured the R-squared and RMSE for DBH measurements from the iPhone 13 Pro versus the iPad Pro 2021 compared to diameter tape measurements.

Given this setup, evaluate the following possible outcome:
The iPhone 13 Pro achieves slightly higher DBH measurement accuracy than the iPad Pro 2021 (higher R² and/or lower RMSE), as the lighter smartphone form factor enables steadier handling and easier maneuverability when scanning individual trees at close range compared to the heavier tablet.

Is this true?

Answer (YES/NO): NO